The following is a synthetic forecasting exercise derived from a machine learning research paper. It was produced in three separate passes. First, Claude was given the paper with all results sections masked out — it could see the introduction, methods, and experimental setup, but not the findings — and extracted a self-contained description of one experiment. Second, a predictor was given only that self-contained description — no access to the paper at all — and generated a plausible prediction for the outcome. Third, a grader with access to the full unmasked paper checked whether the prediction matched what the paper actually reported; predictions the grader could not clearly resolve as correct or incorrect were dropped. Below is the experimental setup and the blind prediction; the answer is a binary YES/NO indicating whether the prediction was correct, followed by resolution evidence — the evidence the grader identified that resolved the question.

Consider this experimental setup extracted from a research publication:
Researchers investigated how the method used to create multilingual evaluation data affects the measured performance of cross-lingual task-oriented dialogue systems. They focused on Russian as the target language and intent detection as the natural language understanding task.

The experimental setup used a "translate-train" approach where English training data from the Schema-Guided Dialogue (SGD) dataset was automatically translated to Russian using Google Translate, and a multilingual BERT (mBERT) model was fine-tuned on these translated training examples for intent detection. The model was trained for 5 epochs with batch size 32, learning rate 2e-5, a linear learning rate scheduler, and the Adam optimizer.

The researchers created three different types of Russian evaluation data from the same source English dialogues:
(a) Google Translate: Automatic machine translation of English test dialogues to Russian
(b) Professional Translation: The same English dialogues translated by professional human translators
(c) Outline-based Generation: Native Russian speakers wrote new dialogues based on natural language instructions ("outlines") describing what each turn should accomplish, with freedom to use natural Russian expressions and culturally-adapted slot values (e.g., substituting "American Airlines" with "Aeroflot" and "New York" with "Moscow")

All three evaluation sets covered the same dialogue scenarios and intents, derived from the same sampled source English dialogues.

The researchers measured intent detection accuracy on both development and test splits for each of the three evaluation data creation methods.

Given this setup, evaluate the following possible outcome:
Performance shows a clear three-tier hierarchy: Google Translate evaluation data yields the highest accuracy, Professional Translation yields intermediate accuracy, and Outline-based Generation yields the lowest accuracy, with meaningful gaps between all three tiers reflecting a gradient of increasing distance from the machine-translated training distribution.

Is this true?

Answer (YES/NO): NO